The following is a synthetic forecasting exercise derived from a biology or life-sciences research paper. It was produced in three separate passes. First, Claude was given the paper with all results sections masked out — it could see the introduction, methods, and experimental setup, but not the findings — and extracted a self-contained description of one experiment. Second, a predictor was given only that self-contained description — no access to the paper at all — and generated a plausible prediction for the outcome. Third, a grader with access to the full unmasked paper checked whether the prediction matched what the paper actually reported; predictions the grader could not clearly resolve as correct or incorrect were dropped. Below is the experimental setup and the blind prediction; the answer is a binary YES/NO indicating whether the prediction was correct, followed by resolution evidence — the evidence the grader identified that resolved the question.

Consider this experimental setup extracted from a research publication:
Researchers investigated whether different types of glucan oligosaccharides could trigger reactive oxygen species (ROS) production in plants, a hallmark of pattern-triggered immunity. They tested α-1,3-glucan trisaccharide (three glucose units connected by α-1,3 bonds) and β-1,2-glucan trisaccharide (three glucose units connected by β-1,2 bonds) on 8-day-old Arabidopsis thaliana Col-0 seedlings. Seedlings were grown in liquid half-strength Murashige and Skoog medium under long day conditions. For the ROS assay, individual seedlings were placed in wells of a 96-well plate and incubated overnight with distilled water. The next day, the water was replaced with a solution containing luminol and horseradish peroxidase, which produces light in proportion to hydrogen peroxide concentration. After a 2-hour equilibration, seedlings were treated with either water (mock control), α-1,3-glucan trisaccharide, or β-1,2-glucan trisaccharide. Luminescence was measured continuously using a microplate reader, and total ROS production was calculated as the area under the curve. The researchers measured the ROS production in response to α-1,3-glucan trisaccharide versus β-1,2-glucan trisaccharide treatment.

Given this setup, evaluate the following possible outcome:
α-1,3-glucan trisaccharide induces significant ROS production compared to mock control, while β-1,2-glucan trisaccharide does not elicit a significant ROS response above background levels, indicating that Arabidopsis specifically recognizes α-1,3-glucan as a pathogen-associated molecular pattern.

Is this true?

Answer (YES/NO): NO